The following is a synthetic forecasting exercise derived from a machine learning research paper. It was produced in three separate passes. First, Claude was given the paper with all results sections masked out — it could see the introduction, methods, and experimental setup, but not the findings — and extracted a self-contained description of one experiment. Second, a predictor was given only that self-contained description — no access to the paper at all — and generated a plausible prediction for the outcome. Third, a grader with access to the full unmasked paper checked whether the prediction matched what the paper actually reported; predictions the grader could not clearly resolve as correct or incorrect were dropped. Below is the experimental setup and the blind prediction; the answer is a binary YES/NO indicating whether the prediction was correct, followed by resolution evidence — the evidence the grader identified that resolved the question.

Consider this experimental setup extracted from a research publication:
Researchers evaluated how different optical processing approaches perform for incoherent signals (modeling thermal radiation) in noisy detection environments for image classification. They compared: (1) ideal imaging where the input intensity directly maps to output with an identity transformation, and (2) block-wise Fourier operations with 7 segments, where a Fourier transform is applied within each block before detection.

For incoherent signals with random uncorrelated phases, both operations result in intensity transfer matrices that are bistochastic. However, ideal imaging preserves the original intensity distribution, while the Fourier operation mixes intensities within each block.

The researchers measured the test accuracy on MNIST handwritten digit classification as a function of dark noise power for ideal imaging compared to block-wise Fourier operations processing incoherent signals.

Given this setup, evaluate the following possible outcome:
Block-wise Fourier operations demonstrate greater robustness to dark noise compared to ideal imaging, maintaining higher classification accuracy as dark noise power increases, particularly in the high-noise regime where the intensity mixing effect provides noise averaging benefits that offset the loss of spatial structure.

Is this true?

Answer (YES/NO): NO